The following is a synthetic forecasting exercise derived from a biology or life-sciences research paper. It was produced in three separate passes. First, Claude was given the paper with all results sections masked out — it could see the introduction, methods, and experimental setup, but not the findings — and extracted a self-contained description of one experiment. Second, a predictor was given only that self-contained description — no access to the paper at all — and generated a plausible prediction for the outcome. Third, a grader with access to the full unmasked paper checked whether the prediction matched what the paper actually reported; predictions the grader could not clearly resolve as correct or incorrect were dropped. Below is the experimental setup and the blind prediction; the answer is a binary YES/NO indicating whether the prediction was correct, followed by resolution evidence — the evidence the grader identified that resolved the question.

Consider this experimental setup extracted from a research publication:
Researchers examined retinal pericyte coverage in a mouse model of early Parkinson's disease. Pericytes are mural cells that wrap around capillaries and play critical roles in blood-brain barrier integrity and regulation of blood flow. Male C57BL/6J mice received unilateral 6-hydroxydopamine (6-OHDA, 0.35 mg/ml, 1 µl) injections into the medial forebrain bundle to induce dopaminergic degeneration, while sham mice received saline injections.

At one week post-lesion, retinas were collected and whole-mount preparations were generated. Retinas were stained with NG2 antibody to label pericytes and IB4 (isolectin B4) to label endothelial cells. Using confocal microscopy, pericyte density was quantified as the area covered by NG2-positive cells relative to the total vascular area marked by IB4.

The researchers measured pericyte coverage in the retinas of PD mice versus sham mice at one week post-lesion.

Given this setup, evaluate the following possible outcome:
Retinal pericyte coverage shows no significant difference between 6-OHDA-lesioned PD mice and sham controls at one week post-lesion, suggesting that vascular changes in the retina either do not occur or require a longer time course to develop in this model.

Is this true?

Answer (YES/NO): YES